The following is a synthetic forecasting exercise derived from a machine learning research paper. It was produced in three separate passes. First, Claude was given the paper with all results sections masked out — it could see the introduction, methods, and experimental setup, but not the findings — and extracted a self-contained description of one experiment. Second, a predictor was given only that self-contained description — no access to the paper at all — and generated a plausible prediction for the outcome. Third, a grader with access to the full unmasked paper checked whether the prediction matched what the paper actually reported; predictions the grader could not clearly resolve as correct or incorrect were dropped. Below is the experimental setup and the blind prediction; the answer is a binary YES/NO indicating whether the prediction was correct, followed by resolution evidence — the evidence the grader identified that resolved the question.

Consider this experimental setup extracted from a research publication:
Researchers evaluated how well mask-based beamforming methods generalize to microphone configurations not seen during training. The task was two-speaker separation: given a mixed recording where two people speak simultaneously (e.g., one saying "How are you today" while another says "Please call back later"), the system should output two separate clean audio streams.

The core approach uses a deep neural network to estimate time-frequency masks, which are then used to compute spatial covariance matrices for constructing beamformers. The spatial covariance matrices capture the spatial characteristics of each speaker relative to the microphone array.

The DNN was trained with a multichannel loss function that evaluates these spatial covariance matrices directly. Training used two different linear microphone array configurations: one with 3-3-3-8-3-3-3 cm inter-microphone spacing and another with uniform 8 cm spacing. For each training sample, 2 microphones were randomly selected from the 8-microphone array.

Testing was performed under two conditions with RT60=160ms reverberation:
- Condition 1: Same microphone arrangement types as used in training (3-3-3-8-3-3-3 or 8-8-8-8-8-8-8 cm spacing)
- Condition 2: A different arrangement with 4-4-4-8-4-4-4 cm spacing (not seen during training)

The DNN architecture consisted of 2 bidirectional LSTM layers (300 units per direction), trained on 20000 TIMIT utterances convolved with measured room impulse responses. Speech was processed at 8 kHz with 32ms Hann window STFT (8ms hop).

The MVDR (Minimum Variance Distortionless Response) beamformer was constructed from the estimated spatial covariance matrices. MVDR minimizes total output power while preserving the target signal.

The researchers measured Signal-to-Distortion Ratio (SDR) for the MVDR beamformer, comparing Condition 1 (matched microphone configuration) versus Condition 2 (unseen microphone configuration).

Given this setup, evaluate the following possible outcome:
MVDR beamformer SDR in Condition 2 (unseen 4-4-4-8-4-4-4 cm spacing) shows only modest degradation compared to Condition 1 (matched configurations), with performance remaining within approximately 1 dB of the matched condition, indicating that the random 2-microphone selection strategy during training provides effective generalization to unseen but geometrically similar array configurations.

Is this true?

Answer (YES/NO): YES